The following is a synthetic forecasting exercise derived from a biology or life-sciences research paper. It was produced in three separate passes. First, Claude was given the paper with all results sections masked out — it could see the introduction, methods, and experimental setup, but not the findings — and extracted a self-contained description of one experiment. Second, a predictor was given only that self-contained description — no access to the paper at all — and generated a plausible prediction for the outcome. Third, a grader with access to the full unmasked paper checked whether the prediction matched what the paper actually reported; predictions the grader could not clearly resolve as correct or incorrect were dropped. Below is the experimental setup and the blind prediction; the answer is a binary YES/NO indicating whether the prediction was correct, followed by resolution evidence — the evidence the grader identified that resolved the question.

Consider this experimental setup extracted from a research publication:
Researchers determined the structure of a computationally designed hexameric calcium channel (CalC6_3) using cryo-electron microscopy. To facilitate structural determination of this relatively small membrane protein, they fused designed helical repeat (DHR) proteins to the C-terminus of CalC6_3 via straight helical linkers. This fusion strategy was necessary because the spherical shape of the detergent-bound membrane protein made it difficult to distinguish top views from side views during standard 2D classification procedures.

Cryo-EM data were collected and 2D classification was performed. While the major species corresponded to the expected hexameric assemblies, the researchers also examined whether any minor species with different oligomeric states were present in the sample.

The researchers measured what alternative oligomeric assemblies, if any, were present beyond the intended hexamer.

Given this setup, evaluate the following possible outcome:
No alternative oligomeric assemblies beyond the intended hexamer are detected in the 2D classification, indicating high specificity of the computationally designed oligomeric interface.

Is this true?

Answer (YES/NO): NO